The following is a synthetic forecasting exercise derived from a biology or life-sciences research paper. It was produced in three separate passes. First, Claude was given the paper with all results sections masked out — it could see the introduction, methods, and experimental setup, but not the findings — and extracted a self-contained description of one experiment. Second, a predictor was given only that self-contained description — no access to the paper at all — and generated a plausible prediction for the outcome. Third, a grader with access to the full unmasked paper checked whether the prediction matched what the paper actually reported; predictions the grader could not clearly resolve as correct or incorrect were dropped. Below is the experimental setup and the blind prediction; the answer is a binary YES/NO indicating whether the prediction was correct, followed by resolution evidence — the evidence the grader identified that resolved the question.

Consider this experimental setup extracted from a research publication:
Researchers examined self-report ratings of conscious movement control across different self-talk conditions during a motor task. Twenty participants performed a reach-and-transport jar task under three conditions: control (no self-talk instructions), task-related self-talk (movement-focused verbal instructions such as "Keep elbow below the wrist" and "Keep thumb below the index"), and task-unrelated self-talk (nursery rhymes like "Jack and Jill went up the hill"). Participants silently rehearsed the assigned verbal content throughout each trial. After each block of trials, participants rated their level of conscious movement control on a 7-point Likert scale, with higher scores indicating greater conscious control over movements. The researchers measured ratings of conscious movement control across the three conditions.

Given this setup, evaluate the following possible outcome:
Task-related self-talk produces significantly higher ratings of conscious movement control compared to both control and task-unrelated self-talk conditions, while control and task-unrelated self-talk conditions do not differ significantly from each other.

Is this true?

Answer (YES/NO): YES